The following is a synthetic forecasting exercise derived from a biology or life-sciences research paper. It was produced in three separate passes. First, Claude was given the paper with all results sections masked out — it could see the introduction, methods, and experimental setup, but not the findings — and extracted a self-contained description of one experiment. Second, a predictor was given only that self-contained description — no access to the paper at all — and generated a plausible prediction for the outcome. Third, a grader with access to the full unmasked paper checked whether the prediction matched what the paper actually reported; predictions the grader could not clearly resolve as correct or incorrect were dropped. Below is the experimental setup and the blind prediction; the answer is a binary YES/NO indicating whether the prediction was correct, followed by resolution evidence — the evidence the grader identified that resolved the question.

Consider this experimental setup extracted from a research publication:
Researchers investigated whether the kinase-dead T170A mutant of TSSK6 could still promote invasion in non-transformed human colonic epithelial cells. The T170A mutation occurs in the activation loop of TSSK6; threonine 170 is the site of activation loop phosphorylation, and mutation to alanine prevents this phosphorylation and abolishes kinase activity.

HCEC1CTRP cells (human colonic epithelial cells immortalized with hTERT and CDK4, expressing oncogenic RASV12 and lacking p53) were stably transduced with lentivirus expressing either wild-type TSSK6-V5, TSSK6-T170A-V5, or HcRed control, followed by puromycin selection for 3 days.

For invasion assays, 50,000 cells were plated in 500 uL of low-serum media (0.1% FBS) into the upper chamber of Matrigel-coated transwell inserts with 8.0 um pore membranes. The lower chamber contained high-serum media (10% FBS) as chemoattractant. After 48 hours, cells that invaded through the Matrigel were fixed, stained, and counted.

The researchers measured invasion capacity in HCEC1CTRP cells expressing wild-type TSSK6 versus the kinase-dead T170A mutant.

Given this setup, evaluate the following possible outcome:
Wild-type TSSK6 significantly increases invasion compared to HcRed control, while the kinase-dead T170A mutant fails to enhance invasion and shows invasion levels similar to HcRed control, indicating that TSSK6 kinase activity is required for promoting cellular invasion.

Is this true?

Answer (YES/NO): YES